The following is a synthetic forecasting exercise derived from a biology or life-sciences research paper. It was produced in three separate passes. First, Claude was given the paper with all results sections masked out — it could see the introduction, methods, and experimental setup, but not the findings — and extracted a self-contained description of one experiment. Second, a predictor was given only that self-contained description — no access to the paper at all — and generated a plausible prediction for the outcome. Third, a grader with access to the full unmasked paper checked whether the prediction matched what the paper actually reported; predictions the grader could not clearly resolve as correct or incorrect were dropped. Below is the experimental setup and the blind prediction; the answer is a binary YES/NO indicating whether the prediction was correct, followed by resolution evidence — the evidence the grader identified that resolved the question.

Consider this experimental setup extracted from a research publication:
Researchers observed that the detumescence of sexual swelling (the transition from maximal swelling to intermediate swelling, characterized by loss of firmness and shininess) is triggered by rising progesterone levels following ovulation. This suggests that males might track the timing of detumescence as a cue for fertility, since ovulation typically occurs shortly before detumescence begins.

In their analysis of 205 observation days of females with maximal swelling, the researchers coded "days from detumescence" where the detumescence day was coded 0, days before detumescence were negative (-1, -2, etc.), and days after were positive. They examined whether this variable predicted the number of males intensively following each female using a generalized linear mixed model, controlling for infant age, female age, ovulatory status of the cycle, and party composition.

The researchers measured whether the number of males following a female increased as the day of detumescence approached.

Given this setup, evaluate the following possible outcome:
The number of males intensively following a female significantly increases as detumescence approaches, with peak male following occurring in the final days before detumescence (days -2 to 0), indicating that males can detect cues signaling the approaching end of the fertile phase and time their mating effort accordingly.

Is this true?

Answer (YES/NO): NO